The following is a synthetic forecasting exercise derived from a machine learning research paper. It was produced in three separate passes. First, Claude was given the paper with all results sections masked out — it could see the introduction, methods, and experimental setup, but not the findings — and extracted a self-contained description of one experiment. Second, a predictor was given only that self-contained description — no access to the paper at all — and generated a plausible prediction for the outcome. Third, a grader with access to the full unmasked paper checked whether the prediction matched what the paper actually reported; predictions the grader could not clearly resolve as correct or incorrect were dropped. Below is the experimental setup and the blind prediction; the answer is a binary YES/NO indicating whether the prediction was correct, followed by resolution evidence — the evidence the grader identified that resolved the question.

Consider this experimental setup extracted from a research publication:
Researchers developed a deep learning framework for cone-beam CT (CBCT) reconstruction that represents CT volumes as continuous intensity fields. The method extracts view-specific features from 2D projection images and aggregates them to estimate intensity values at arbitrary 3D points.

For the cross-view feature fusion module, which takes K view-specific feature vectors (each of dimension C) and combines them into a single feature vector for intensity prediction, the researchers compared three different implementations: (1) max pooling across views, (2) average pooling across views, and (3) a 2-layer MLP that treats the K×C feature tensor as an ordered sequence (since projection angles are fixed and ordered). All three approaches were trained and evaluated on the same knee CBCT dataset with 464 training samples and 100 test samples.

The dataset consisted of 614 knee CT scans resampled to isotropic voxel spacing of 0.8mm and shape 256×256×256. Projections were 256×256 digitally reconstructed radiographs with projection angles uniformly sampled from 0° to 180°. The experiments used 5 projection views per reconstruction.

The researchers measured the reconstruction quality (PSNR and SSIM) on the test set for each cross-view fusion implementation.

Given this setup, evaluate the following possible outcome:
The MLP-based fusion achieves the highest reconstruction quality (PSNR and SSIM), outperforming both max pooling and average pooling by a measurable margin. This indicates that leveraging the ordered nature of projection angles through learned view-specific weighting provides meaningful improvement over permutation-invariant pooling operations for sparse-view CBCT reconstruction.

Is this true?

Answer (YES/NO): NO